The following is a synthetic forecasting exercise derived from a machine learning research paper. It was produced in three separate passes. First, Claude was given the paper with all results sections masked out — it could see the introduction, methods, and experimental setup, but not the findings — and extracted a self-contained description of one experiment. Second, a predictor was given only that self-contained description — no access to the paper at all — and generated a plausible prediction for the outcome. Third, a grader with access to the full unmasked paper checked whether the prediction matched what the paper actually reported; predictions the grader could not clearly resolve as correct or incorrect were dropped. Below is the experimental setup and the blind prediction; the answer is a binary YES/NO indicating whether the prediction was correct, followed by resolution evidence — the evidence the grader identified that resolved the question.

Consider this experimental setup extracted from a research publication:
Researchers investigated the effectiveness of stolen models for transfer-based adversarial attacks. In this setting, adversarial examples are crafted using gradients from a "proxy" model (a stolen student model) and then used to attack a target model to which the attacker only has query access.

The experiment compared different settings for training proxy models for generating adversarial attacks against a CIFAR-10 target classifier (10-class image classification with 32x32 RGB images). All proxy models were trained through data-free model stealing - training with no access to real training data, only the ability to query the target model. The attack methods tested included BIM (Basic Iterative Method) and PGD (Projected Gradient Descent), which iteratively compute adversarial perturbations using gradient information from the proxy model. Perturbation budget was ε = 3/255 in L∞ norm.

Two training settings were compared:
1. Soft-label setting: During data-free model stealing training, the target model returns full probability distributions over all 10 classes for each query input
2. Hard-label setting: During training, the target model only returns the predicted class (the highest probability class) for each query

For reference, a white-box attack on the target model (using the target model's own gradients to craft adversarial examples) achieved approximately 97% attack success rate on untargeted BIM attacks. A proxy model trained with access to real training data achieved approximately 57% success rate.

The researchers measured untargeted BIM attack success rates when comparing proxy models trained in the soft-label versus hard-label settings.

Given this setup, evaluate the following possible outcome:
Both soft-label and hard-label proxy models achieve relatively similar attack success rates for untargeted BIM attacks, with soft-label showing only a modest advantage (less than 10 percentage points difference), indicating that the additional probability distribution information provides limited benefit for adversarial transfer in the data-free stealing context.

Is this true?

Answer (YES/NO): NO